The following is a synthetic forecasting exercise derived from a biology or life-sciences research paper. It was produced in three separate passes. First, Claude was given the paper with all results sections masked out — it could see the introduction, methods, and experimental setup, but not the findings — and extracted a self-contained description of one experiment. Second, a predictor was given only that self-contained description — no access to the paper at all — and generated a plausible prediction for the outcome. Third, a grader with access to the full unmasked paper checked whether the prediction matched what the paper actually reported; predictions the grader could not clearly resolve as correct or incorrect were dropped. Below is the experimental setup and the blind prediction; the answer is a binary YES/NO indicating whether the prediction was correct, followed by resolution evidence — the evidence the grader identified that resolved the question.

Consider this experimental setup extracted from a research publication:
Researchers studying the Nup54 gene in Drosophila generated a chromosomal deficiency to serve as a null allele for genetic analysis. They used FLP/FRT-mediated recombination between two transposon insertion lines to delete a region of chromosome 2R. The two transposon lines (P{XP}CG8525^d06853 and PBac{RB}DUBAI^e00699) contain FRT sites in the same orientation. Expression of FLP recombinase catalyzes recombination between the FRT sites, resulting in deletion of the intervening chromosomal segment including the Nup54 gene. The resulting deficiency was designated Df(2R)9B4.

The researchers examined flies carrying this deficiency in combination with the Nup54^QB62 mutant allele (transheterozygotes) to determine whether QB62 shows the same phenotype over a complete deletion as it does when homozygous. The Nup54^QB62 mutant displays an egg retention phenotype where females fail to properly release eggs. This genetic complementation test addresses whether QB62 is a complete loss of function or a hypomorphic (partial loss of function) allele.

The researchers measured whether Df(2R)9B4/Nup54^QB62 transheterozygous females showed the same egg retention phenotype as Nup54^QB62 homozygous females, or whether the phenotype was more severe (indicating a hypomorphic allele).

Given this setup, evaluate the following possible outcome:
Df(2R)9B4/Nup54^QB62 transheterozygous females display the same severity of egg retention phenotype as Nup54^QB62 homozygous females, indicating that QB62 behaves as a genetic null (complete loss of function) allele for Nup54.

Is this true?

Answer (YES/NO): NO